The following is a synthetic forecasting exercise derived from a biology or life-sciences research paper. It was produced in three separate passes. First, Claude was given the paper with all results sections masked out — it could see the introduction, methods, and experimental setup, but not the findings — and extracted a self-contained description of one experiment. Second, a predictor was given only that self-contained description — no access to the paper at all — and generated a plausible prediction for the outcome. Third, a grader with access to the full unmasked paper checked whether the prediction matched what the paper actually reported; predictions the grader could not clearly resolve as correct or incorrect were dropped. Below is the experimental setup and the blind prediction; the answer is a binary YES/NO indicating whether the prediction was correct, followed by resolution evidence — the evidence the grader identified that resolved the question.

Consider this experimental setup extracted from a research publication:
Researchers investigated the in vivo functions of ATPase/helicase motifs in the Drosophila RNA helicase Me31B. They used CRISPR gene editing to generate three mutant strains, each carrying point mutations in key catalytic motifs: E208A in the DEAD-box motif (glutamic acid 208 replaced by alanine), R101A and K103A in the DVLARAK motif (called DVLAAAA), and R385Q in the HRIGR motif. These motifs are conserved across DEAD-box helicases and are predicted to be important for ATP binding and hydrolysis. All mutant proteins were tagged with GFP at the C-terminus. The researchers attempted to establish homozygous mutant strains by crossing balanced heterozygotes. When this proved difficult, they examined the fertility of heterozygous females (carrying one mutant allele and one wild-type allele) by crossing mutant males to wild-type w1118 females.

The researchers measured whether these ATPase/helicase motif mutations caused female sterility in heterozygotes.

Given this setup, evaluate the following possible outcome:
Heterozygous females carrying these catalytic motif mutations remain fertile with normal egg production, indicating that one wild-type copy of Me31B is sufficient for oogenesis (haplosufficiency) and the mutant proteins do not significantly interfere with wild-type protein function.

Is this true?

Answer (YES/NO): NO